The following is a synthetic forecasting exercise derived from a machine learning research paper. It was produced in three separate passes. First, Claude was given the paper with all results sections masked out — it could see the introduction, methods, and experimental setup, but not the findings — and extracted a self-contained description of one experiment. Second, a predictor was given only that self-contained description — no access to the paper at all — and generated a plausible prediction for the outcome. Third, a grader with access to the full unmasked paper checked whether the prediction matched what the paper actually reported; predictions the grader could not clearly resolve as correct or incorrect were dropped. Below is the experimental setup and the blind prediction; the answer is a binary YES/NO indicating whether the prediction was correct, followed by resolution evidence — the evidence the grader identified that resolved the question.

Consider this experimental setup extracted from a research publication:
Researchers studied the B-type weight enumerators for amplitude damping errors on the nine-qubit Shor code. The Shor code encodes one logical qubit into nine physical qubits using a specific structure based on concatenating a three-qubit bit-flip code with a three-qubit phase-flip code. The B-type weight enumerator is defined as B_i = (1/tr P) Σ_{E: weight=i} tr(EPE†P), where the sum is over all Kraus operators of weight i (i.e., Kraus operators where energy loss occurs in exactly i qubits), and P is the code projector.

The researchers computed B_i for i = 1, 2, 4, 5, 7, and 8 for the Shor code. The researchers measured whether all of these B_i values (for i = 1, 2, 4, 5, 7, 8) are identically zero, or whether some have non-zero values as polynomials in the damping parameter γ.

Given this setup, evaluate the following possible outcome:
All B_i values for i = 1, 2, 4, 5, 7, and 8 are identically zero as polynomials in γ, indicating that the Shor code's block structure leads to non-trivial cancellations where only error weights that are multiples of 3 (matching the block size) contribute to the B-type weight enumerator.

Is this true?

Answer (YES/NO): YES